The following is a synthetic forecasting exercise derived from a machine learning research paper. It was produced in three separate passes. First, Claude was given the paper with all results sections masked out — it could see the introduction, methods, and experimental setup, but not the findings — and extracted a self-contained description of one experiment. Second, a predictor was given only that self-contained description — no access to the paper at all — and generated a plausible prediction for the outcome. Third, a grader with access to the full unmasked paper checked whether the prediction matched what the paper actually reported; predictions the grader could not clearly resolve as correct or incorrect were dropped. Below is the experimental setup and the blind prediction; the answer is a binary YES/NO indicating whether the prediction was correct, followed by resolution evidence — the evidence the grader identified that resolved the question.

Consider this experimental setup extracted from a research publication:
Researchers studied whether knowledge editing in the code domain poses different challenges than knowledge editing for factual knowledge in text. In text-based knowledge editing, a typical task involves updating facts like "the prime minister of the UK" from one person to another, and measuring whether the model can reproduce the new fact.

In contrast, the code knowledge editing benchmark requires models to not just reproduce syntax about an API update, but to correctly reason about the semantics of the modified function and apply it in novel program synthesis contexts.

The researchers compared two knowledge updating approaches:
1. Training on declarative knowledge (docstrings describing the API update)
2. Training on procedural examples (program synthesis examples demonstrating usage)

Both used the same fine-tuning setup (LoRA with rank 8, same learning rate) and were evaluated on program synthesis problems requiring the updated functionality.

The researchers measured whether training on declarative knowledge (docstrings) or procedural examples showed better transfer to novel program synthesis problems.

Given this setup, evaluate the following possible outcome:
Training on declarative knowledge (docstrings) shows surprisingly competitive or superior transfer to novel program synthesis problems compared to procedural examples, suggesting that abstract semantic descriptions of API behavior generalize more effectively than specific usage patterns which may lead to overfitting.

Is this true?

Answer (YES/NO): NO